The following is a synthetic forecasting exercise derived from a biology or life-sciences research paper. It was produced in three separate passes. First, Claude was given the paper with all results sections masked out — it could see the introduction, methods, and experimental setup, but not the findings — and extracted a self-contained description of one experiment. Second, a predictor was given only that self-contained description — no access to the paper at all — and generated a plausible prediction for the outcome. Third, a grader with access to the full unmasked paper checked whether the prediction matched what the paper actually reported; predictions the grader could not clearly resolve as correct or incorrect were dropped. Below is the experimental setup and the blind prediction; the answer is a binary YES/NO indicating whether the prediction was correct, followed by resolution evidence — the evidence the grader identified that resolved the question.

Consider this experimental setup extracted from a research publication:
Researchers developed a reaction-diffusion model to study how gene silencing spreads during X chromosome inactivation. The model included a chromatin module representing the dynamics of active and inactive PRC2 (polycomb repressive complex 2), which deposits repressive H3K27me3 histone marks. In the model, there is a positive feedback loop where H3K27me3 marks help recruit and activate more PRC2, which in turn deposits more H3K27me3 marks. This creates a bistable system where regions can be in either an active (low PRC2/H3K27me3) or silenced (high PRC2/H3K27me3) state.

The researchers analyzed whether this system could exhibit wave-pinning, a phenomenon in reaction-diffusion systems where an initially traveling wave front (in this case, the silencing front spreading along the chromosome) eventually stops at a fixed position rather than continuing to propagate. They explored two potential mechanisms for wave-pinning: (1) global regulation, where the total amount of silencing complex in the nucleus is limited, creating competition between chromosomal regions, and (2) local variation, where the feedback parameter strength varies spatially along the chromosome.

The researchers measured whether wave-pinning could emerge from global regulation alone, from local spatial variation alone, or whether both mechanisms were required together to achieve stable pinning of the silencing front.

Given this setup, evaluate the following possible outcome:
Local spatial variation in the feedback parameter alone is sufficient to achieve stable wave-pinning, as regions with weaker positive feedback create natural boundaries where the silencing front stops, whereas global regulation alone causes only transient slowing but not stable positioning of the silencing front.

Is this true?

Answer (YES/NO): NO